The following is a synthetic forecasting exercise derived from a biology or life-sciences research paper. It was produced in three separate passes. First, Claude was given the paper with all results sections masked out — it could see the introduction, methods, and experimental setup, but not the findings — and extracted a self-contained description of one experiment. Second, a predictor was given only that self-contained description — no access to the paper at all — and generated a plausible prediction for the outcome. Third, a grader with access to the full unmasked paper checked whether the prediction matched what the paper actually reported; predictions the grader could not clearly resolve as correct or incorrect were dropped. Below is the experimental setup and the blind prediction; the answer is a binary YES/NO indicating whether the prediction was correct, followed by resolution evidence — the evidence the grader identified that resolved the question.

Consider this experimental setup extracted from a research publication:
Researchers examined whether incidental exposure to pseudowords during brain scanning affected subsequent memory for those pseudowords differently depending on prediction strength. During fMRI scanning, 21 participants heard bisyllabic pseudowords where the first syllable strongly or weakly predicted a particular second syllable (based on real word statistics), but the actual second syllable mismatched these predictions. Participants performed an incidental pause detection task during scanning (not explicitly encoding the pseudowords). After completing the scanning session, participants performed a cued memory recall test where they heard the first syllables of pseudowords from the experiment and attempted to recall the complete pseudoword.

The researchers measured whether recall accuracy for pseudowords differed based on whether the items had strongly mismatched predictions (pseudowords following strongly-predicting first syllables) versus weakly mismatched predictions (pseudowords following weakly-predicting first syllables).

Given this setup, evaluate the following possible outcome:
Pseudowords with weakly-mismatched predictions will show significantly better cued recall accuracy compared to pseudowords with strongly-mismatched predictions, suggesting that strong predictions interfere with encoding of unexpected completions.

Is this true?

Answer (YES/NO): NO